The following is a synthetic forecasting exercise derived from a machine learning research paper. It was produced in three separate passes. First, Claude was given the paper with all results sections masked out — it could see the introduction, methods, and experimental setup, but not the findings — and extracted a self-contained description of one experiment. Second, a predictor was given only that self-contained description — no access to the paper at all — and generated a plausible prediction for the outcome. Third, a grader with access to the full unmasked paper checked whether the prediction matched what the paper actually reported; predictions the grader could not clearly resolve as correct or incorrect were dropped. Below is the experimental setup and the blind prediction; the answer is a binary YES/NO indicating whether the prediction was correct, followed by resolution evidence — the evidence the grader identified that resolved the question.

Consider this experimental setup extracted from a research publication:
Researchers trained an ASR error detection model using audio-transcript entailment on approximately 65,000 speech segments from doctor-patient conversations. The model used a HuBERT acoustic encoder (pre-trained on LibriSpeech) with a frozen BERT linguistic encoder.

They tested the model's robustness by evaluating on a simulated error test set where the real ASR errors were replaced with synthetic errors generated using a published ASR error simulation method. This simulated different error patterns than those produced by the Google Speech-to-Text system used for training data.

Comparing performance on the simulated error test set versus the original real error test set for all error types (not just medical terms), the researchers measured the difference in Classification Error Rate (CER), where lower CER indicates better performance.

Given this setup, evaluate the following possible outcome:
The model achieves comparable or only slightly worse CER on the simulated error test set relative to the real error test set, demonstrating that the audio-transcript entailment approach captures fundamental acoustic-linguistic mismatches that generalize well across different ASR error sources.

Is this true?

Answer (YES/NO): NO